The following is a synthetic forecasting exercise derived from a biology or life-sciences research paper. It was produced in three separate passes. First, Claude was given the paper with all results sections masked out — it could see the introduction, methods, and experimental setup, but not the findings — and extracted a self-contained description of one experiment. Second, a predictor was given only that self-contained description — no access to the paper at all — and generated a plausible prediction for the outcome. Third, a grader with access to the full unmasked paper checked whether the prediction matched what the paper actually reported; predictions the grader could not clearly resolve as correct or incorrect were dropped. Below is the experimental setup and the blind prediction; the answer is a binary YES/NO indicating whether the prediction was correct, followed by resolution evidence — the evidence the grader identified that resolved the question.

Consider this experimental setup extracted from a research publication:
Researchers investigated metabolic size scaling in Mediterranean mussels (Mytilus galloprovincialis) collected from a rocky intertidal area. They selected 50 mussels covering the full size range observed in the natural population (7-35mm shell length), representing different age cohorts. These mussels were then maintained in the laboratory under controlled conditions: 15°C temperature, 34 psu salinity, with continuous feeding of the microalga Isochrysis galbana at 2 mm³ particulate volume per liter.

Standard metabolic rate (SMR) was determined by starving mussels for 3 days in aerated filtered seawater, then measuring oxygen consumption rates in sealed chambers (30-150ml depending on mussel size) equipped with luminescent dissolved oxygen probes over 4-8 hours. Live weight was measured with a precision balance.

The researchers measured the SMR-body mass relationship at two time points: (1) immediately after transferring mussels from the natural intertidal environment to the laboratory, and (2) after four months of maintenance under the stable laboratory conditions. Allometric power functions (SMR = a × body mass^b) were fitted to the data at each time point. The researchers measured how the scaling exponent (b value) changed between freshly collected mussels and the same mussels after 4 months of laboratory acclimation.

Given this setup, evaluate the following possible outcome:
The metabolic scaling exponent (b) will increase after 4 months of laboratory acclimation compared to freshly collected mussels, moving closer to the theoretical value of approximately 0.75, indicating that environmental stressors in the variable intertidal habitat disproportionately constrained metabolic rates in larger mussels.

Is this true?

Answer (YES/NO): NO